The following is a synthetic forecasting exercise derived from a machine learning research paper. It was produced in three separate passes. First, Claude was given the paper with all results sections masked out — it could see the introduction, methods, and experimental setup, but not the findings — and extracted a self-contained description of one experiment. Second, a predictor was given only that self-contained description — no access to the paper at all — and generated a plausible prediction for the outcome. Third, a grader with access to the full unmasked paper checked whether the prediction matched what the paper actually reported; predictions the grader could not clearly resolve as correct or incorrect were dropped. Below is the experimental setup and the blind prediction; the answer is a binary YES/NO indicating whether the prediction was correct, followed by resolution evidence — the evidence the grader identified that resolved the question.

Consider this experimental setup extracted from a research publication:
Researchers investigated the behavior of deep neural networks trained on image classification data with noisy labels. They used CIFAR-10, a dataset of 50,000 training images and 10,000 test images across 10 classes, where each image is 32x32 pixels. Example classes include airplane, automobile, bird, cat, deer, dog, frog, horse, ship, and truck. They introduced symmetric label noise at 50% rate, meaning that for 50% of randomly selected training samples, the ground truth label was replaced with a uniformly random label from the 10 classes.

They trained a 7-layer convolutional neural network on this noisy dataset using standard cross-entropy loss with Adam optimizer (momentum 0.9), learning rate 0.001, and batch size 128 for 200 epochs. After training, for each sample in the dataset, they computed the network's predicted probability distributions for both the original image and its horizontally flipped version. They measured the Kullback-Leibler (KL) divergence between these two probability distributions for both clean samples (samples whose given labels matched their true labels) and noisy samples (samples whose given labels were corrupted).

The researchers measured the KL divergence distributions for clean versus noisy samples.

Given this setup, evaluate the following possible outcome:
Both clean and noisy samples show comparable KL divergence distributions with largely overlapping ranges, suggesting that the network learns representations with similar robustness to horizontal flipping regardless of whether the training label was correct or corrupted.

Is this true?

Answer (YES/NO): NO